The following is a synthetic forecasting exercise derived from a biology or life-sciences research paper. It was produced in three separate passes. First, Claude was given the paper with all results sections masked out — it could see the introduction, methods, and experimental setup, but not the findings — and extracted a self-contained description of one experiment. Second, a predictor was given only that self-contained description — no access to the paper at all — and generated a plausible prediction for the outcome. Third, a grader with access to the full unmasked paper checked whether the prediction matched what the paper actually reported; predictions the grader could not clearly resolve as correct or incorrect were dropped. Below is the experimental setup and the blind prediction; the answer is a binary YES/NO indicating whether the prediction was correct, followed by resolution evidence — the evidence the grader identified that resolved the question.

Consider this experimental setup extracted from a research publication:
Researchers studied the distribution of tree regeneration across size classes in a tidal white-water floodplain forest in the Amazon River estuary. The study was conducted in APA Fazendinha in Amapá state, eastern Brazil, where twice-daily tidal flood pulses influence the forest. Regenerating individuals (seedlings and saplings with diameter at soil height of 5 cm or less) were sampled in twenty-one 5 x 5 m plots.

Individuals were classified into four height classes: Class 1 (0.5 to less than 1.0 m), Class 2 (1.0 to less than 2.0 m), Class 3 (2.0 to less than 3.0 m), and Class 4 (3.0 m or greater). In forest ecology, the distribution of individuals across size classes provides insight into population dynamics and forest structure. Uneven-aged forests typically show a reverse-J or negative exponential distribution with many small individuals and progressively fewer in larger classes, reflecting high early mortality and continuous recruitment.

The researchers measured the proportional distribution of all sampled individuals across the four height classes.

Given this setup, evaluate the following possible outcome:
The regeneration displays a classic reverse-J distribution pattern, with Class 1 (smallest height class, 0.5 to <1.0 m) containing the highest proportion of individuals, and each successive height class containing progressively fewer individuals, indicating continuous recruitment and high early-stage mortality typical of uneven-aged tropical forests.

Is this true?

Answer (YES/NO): YES